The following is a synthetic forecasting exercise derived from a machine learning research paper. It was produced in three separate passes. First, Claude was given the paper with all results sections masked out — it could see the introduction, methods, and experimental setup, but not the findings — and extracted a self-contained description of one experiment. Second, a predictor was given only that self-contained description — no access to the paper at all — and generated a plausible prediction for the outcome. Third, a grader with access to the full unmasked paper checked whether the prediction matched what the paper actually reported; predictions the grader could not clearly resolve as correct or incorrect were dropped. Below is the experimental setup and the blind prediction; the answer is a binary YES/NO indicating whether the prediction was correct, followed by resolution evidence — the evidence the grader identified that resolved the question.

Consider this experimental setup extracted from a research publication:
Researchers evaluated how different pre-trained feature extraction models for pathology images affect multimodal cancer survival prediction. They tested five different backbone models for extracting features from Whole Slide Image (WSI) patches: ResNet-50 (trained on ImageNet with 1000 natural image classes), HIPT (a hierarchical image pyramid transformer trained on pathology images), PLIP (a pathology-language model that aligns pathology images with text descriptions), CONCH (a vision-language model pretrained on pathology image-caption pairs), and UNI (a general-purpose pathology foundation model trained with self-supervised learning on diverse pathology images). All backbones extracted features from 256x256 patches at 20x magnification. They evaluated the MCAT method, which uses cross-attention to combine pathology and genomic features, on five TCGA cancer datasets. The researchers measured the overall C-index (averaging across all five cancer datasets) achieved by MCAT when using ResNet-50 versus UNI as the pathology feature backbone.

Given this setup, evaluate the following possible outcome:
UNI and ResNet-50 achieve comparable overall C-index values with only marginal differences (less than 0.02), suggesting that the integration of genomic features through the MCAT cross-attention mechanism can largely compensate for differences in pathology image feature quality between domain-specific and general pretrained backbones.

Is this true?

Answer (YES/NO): YES